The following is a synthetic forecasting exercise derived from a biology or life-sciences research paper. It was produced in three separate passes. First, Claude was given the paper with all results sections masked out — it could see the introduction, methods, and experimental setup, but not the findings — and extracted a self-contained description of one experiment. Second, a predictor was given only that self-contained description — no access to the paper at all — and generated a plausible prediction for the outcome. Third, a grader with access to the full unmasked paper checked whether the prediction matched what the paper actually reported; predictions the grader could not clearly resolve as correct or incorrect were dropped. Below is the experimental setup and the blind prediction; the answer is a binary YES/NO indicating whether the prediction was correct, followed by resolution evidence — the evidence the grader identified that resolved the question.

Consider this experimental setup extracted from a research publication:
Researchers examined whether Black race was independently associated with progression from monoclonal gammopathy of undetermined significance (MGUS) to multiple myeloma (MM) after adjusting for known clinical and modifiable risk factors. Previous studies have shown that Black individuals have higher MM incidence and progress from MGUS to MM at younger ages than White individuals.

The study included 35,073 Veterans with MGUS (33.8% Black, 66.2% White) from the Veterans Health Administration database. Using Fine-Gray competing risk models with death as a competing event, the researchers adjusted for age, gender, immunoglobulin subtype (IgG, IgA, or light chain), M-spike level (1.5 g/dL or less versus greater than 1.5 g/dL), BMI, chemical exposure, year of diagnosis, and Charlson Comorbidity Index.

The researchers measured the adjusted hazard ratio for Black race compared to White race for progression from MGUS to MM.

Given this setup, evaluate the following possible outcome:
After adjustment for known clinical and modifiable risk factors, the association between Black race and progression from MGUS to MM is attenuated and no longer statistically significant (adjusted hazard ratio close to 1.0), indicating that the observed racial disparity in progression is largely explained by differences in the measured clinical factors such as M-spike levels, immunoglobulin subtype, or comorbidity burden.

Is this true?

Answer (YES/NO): NO